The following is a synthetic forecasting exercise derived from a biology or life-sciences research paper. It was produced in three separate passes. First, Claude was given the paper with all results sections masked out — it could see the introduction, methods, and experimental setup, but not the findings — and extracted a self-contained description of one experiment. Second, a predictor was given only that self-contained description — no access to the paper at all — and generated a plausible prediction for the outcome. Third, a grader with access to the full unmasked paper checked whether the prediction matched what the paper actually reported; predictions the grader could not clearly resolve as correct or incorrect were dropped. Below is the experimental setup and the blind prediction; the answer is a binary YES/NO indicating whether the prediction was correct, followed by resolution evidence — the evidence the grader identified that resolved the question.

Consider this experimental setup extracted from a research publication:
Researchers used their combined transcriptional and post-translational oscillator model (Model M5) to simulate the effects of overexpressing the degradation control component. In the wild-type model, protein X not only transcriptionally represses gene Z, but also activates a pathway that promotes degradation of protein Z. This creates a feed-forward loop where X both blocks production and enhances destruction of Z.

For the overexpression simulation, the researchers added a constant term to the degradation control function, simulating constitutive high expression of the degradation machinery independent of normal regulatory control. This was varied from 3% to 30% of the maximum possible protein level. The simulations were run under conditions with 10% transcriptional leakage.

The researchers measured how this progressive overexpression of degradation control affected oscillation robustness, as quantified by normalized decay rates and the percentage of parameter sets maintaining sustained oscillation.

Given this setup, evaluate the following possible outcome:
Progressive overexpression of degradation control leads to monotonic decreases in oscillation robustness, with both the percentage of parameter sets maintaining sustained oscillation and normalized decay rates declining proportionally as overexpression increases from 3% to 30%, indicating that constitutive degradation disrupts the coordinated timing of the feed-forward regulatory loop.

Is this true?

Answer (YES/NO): NO